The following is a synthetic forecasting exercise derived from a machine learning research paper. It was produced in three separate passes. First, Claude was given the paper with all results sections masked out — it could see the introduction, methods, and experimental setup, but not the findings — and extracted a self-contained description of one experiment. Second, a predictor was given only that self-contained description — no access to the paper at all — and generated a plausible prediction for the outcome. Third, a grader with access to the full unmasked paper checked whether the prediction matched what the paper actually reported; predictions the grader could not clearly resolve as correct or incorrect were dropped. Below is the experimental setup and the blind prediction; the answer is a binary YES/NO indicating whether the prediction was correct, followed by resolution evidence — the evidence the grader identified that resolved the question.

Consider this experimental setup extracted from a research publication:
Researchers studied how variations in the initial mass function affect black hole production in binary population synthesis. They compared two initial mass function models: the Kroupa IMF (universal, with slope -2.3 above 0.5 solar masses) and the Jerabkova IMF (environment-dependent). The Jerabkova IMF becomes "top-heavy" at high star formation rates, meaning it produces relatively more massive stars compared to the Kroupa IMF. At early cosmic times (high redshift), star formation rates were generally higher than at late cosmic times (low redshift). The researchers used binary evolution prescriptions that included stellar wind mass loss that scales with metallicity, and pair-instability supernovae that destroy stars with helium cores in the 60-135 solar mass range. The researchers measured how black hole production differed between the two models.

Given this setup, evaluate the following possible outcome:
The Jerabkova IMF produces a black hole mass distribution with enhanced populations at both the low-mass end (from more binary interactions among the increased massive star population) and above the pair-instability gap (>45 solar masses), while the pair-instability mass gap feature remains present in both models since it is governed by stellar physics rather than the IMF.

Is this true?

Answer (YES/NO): NO